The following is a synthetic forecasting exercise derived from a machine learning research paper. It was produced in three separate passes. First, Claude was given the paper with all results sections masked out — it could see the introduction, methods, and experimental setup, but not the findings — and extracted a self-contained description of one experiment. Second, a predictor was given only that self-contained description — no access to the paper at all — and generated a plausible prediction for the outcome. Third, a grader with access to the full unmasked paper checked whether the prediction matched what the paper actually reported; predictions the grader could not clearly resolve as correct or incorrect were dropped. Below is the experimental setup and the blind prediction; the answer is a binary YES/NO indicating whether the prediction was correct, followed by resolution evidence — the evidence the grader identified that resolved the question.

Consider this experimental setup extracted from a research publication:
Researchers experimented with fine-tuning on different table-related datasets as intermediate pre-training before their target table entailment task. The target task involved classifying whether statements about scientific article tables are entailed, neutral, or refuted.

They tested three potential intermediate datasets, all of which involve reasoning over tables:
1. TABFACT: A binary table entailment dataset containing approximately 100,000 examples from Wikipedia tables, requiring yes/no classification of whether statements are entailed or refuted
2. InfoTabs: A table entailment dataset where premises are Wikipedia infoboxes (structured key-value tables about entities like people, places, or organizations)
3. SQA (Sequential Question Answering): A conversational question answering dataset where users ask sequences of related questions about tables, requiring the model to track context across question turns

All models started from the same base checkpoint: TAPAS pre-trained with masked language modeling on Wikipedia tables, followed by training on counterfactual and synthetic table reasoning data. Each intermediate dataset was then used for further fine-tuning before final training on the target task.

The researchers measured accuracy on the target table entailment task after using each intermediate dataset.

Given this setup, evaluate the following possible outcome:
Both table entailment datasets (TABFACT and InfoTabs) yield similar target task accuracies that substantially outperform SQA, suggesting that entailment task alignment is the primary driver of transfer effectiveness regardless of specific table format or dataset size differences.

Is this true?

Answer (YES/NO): NO